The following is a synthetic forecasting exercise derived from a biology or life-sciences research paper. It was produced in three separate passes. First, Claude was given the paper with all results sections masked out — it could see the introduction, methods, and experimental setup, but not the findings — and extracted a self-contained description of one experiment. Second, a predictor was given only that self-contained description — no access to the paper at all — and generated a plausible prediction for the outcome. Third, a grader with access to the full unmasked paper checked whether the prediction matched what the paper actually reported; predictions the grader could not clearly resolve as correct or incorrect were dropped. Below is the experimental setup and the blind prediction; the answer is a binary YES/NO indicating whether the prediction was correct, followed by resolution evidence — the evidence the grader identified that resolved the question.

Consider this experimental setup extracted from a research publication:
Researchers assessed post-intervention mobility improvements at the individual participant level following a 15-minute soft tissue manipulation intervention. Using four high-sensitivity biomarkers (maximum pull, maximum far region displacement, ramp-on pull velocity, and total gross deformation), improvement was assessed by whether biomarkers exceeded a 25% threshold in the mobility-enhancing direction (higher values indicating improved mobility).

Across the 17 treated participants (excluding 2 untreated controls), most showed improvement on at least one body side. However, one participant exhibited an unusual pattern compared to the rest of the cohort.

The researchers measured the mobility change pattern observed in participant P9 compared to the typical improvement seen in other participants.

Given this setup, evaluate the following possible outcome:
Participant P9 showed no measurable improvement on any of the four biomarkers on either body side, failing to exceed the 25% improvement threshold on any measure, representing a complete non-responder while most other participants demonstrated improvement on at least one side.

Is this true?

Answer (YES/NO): NO